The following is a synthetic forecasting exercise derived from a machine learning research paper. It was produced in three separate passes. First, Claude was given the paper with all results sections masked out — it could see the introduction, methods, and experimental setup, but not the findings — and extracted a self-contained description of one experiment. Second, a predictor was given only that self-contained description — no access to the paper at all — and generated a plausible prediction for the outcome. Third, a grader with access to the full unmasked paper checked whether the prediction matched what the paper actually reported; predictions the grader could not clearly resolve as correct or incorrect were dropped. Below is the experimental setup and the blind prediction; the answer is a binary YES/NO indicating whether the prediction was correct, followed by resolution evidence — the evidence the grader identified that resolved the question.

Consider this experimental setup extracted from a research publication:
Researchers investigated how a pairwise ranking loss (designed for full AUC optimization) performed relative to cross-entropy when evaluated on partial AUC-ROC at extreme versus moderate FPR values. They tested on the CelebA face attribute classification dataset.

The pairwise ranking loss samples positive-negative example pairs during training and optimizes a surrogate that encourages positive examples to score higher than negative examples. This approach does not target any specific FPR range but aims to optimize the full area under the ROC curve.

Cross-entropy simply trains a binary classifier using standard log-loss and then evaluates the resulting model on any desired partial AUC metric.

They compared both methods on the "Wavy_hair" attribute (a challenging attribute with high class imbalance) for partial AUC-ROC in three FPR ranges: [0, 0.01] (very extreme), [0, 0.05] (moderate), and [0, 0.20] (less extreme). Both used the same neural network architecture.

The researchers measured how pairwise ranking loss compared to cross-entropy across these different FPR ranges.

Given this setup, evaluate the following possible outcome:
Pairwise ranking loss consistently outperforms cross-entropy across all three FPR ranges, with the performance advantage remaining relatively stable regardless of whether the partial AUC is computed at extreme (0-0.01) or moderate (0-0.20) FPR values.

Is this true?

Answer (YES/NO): NO